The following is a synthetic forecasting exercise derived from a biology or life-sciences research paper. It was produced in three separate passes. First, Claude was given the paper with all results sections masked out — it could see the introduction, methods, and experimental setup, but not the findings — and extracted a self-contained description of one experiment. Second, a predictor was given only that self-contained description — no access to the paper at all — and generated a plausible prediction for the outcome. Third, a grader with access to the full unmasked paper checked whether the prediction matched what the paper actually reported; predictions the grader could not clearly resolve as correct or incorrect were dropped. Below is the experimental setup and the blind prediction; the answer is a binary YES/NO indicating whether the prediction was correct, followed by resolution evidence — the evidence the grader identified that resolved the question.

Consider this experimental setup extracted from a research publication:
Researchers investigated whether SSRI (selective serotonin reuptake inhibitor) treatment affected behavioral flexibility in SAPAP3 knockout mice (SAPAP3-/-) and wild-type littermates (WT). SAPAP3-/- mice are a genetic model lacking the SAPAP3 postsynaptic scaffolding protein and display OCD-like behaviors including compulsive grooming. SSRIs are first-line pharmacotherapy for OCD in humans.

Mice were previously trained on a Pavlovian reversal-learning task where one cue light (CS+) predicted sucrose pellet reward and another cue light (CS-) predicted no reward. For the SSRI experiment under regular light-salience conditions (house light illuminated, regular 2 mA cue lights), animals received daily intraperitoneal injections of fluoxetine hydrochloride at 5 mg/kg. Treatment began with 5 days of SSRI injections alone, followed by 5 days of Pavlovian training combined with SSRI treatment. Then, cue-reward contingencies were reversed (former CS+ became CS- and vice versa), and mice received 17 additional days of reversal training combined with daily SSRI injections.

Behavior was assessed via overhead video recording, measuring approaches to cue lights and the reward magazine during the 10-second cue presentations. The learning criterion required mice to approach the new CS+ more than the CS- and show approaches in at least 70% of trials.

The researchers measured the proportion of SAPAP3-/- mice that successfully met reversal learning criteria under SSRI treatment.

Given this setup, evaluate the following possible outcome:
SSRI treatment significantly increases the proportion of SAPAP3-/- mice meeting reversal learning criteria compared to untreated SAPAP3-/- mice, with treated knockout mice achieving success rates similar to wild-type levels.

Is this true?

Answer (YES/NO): NO